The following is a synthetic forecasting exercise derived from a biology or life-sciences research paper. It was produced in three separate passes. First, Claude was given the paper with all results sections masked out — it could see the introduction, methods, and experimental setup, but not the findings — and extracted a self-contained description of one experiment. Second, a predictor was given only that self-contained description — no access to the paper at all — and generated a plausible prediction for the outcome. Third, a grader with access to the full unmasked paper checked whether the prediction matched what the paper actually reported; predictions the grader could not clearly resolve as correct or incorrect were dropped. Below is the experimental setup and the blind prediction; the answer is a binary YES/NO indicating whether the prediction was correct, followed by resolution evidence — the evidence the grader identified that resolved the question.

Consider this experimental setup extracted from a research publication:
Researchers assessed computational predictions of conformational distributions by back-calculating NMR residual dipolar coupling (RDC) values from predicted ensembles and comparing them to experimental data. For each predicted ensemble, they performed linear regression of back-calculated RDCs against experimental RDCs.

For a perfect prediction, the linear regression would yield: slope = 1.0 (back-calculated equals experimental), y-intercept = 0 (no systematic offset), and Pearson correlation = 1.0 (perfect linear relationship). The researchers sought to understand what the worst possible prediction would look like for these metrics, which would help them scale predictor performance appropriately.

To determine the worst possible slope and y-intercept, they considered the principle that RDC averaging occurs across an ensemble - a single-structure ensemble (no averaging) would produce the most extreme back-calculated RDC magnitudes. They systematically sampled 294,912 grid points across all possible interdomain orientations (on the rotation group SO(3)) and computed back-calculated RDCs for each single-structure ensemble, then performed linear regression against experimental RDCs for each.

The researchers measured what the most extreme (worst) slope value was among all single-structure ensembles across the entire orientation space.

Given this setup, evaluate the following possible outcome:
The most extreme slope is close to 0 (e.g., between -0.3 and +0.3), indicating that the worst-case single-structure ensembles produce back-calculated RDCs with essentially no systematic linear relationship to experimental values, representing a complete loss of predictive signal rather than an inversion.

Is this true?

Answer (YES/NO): NO